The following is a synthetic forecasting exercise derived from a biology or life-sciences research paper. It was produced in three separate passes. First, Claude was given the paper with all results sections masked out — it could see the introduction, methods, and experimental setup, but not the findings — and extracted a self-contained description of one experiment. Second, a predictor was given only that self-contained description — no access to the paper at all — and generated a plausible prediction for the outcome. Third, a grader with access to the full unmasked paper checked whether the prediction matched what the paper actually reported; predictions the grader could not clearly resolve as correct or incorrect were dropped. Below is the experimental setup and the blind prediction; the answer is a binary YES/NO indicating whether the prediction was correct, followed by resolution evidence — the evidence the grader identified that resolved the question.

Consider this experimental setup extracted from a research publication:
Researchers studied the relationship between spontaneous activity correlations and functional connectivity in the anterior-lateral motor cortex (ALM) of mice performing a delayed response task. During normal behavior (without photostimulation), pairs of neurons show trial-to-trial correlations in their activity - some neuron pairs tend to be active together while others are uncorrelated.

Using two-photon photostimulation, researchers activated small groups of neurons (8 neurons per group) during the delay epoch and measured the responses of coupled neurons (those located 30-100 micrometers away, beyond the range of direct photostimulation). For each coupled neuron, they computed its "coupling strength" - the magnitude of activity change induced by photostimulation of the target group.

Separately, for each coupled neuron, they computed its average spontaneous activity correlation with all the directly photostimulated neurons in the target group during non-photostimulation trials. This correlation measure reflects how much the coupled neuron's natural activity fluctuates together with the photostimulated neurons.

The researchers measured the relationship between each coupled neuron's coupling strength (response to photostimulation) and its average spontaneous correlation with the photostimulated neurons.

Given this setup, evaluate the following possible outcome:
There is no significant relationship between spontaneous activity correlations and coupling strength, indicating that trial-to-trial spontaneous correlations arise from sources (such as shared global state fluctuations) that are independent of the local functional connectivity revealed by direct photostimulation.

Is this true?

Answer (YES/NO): NO